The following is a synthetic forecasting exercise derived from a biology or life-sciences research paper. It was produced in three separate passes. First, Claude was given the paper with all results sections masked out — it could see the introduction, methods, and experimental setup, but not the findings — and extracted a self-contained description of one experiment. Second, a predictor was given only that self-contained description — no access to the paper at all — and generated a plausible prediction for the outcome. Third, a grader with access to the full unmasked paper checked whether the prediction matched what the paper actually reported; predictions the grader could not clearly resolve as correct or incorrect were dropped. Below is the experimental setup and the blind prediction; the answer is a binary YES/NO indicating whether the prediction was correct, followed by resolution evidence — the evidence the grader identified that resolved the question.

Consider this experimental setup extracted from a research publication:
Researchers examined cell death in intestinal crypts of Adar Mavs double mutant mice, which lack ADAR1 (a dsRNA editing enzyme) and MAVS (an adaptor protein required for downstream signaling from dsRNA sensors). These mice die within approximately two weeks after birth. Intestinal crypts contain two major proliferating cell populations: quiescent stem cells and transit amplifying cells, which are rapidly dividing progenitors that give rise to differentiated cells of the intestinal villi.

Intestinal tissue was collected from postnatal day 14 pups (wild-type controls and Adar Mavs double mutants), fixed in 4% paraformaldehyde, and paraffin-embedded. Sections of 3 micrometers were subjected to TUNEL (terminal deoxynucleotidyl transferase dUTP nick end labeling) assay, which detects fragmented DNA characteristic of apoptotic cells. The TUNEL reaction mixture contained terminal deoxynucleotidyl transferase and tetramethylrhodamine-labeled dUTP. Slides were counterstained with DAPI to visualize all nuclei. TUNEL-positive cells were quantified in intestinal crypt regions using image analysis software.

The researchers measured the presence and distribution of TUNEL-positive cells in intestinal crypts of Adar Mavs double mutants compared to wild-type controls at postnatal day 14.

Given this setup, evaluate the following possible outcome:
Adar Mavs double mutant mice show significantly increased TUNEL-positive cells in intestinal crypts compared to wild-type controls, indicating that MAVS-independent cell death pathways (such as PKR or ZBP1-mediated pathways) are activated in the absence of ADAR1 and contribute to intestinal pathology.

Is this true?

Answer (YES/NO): YES